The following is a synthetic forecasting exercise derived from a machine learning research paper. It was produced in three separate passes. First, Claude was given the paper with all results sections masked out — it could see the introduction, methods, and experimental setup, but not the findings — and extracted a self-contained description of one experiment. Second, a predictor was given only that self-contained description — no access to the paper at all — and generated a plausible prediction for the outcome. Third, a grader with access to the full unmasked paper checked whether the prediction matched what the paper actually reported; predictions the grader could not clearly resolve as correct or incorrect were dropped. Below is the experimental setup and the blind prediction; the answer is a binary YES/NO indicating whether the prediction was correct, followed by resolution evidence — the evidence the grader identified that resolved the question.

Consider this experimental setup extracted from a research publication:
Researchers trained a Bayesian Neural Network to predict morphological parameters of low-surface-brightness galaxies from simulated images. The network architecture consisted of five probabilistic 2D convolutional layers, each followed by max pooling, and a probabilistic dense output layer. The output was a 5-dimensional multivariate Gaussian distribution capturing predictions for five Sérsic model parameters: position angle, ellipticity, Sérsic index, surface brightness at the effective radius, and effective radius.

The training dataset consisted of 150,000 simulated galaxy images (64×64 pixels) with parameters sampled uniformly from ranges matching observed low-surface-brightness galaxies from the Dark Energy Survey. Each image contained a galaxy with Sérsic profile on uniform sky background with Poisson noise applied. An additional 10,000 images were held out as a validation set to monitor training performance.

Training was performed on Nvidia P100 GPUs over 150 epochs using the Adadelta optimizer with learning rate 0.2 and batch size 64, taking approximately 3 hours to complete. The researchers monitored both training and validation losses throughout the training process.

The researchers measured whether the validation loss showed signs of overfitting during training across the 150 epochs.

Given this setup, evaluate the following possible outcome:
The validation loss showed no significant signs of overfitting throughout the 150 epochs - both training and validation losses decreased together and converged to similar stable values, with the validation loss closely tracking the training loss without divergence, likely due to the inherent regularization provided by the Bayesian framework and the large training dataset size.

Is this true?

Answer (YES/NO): YES